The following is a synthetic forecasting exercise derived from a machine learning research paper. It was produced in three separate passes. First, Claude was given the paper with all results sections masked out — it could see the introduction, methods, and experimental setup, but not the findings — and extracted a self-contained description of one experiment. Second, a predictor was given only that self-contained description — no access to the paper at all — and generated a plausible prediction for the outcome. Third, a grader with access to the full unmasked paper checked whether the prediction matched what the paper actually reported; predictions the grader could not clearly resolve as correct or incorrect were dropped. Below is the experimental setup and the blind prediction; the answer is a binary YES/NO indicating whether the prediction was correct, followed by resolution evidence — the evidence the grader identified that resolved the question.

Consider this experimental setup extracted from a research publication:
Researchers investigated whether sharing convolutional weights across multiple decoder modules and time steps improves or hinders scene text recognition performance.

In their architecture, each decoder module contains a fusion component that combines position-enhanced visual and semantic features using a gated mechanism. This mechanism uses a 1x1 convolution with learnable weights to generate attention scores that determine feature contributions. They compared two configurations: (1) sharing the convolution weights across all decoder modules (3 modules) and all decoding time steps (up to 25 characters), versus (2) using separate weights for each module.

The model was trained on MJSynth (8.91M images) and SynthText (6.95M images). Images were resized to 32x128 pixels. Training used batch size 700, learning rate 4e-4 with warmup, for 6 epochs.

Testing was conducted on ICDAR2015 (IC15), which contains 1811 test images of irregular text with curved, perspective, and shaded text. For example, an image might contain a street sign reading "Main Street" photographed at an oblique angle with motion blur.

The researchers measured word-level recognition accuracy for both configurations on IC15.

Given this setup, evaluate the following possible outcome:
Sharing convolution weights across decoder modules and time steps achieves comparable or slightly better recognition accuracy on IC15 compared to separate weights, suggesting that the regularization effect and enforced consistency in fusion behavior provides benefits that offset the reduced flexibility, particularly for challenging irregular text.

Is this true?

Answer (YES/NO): YES